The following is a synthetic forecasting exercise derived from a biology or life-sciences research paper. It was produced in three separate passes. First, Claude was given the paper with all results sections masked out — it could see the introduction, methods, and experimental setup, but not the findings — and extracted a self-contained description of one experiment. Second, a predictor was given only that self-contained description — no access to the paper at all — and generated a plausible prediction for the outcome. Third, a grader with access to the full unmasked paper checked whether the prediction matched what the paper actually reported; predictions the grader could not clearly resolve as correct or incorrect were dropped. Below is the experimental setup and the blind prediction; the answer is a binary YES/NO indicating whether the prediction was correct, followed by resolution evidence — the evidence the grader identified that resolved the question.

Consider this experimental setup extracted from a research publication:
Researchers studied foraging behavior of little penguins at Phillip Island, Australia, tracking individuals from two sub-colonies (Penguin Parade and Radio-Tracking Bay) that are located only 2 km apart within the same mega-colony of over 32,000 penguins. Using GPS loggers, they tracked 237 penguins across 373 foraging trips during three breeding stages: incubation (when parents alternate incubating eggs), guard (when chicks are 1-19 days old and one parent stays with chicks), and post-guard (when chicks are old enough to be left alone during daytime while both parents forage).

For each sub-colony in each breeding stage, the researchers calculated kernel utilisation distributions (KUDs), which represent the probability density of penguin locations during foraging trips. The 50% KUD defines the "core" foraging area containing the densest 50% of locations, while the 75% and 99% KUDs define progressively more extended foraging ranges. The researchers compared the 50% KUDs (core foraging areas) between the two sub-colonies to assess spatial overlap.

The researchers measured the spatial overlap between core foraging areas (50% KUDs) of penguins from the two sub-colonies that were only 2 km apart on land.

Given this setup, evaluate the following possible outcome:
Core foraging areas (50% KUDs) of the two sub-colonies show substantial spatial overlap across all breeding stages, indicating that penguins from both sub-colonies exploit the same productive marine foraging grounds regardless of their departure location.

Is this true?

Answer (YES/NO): NO